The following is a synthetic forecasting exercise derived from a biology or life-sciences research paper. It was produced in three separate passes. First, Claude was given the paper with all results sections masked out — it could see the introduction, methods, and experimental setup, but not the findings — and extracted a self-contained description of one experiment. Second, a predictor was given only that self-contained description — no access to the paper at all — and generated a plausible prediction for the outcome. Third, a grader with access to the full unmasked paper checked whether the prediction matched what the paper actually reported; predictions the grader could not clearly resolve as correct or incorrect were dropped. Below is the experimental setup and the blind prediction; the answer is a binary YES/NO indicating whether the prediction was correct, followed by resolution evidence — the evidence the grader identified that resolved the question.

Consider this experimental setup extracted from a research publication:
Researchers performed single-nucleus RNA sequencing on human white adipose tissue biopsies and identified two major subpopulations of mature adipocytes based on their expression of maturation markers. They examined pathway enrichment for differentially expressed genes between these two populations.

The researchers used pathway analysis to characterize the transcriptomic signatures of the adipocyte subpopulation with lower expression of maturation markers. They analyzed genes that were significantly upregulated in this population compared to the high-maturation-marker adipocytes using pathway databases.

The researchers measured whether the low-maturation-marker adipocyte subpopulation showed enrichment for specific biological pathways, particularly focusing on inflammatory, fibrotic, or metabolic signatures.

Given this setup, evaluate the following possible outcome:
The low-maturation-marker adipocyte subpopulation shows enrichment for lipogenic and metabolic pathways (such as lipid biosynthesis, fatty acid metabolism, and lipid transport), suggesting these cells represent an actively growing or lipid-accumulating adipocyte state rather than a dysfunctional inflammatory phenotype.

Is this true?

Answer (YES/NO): NO